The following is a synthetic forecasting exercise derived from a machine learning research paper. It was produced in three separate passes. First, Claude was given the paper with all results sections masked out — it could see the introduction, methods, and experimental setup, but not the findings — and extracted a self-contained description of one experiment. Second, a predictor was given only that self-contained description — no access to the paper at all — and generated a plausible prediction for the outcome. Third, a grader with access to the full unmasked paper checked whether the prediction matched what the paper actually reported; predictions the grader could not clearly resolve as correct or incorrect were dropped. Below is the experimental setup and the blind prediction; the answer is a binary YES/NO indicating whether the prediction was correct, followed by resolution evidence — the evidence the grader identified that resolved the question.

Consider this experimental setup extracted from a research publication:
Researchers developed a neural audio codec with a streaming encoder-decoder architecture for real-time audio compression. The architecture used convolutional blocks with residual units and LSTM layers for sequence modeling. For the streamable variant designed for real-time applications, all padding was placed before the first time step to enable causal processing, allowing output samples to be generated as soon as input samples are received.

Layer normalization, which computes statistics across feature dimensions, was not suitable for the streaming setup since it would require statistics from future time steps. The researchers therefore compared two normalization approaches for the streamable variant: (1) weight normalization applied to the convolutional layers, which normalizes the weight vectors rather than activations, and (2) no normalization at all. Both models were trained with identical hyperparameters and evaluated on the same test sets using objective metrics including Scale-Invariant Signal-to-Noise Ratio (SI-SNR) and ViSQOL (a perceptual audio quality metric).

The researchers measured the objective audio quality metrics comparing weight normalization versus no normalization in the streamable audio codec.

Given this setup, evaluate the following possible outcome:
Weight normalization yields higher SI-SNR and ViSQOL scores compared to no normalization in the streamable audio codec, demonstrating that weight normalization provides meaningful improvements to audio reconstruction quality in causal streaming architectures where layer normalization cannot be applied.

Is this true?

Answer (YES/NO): YES